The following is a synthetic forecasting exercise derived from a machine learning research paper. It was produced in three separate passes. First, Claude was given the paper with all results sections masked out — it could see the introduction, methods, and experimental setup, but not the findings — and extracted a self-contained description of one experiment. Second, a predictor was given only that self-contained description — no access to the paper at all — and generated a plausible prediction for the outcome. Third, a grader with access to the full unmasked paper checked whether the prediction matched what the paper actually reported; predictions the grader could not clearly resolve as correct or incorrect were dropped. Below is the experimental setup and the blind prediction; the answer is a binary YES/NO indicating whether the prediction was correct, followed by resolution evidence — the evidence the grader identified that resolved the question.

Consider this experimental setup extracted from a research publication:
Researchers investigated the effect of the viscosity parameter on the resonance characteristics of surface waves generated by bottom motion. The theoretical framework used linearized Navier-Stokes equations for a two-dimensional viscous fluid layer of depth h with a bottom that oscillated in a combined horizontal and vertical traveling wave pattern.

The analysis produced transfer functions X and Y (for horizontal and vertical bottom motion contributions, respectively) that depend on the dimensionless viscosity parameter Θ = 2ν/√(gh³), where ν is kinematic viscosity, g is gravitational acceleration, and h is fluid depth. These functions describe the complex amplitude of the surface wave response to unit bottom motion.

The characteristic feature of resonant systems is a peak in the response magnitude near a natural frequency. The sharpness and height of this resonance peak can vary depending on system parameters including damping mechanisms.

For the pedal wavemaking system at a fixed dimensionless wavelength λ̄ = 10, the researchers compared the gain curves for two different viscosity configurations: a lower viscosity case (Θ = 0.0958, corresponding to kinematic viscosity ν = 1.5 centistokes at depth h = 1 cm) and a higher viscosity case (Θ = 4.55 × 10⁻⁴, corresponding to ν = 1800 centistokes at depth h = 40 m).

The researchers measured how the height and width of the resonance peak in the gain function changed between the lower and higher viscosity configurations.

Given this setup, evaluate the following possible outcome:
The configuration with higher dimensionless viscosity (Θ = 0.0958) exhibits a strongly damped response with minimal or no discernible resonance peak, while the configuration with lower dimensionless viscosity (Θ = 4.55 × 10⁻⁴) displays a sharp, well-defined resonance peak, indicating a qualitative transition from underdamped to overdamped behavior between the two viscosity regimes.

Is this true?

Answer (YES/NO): NO